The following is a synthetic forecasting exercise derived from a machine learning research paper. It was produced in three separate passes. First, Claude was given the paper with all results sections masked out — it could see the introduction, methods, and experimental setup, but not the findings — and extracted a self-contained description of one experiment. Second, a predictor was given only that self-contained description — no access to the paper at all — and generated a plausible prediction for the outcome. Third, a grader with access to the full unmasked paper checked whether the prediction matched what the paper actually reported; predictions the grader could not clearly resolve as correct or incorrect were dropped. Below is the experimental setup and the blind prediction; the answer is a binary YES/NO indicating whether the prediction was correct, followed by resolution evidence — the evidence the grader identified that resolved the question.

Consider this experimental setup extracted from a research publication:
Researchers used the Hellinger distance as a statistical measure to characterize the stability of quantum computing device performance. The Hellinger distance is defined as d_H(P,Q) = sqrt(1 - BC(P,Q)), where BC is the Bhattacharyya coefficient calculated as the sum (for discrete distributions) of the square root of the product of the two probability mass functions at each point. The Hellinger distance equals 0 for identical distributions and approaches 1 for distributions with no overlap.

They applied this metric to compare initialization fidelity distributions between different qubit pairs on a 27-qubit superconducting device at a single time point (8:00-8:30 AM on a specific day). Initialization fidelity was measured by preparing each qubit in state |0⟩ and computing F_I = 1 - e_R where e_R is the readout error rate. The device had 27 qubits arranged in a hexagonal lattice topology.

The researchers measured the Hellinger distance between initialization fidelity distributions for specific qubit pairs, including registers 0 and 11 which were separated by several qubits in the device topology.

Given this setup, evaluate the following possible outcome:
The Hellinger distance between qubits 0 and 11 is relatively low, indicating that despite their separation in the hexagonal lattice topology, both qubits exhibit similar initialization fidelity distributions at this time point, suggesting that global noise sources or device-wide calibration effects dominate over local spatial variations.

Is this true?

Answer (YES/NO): NO